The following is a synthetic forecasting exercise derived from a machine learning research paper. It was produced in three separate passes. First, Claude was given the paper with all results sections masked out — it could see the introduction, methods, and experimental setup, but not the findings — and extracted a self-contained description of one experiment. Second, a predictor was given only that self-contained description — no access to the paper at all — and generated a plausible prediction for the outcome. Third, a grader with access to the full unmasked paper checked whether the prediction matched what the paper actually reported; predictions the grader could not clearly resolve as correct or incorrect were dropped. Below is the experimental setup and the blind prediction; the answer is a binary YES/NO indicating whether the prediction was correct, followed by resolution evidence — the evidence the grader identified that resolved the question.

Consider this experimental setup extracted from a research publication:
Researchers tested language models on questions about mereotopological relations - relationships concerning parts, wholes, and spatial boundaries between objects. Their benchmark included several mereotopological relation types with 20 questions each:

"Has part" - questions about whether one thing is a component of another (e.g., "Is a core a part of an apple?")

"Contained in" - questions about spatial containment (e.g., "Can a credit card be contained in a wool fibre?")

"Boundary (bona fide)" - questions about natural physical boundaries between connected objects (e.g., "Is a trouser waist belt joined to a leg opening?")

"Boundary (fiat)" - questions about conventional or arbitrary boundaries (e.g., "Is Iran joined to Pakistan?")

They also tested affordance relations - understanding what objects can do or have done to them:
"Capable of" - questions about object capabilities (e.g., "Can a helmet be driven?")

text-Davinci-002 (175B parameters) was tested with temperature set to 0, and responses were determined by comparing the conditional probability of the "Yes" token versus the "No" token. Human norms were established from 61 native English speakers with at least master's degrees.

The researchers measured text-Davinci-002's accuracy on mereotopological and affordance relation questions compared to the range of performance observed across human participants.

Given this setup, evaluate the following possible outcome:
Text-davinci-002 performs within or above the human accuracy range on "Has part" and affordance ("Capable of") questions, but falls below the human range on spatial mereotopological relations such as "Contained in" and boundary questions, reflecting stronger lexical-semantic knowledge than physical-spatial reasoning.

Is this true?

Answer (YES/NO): NO